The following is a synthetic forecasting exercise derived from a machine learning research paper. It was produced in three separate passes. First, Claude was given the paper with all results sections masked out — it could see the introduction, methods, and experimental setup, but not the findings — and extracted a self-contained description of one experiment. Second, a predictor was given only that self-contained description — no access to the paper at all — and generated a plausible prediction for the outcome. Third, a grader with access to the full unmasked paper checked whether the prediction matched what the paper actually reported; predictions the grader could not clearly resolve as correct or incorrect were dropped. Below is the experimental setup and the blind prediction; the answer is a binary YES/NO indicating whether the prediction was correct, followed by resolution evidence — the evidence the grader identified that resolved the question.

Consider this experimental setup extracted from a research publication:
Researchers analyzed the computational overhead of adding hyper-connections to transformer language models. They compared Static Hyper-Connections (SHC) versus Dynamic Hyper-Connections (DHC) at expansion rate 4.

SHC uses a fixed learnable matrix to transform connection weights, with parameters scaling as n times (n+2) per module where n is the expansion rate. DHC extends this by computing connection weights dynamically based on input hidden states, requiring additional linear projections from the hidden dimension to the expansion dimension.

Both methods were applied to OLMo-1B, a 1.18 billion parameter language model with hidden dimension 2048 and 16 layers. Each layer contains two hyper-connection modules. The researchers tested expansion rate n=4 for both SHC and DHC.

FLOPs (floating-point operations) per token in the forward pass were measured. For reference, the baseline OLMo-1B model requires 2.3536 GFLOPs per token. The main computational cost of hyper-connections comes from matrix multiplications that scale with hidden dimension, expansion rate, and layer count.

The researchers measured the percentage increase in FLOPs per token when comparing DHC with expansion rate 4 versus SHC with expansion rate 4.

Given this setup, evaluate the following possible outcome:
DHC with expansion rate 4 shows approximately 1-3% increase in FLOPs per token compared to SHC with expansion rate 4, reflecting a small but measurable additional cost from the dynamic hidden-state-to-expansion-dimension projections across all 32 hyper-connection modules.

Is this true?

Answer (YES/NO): NO